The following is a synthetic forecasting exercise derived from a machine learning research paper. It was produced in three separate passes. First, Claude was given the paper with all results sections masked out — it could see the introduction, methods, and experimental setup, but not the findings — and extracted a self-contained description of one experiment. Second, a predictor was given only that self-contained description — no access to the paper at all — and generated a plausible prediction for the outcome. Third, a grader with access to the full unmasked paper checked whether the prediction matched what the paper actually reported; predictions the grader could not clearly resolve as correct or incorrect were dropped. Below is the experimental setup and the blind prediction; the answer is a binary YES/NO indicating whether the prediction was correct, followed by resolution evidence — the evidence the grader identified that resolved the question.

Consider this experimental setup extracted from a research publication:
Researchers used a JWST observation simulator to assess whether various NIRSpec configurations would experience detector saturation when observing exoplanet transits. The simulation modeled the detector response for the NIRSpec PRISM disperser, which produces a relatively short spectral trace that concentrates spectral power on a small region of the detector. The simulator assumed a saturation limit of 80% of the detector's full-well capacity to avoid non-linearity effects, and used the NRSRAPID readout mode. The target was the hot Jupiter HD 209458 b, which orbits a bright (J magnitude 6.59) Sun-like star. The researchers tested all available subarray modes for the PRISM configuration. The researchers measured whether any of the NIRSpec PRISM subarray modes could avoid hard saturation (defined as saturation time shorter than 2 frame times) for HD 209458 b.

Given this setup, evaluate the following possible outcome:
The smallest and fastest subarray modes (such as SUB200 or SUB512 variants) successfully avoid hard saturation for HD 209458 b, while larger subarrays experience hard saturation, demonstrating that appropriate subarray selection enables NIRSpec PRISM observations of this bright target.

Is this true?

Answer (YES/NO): NO